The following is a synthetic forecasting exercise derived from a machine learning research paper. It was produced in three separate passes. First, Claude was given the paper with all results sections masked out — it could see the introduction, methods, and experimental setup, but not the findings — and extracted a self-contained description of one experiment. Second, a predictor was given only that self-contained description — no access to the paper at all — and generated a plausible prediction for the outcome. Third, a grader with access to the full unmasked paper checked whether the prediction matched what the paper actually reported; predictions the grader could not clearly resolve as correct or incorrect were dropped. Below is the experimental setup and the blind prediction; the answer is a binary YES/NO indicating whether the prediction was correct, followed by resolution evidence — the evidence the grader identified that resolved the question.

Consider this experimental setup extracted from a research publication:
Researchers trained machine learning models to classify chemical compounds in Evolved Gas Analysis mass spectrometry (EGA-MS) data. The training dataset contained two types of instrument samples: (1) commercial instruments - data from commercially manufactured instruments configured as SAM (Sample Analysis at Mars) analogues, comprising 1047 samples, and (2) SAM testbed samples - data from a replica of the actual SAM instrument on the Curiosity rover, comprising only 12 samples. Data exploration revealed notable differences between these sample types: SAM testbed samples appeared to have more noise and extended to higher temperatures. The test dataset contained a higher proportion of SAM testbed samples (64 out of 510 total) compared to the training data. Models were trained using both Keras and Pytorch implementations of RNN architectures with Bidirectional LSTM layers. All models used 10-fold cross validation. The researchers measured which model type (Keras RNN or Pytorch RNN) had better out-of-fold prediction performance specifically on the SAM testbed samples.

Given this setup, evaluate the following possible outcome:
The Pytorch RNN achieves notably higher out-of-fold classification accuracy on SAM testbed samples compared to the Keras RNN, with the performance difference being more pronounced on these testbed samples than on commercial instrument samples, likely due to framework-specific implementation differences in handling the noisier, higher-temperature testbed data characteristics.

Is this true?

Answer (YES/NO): NO